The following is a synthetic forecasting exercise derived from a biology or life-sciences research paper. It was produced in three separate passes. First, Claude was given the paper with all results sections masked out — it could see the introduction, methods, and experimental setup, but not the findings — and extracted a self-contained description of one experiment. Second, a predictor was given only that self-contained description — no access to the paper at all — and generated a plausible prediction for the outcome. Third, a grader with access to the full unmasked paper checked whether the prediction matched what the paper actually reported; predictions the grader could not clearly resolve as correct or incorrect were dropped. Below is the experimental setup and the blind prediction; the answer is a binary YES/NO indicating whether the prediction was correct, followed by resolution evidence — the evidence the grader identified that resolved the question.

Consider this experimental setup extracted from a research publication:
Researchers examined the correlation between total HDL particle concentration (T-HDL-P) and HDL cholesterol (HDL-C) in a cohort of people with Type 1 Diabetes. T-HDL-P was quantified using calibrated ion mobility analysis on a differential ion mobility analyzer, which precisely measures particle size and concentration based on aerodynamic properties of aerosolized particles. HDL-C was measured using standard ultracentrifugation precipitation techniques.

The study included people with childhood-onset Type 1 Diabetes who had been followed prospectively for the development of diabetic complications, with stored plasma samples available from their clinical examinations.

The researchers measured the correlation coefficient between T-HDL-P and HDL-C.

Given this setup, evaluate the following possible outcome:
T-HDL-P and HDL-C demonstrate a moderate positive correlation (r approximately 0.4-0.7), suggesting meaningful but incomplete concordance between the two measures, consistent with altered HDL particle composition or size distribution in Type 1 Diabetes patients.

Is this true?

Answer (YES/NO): YES